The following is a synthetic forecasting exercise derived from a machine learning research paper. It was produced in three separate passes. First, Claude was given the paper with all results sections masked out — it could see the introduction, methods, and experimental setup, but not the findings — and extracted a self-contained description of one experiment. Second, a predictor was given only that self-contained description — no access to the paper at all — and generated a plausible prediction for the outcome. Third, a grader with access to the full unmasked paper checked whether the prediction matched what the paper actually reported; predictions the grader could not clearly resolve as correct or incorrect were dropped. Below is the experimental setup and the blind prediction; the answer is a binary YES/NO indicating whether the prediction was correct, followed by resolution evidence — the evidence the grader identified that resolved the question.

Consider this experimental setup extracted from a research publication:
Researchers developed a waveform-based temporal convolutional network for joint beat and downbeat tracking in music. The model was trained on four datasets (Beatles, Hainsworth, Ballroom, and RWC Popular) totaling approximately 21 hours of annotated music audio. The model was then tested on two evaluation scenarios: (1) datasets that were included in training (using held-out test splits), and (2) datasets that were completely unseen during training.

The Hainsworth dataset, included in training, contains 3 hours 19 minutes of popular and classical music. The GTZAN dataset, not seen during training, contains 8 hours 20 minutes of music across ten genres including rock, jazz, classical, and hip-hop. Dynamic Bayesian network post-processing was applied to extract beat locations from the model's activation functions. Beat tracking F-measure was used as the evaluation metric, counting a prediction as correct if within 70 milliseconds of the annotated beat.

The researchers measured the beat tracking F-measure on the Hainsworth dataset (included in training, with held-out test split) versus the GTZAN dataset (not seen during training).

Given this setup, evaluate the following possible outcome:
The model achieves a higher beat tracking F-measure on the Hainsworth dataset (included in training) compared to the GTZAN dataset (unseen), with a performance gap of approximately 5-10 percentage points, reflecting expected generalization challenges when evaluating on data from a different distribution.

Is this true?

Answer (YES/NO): NO